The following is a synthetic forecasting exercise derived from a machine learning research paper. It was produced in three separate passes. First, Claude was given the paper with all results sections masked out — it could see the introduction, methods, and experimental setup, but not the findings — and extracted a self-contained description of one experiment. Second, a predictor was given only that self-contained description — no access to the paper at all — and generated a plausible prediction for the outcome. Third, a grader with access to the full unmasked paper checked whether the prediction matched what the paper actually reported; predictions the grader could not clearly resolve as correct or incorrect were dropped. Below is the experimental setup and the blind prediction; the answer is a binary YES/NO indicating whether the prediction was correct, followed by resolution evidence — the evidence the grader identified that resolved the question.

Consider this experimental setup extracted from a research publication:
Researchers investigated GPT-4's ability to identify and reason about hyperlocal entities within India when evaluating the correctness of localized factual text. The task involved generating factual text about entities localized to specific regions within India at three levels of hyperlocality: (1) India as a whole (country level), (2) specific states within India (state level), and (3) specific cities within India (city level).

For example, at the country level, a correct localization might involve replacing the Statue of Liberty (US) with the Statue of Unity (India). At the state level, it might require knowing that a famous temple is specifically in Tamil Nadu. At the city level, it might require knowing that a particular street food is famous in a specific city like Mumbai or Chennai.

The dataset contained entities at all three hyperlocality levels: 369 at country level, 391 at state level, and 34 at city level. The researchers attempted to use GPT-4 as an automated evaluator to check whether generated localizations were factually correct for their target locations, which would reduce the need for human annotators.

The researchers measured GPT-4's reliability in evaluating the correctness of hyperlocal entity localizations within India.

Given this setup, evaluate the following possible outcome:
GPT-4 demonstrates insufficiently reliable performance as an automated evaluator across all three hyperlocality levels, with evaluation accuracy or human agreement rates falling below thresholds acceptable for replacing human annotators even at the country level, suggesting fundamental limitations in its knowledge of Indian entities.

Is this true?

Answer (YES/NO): NO